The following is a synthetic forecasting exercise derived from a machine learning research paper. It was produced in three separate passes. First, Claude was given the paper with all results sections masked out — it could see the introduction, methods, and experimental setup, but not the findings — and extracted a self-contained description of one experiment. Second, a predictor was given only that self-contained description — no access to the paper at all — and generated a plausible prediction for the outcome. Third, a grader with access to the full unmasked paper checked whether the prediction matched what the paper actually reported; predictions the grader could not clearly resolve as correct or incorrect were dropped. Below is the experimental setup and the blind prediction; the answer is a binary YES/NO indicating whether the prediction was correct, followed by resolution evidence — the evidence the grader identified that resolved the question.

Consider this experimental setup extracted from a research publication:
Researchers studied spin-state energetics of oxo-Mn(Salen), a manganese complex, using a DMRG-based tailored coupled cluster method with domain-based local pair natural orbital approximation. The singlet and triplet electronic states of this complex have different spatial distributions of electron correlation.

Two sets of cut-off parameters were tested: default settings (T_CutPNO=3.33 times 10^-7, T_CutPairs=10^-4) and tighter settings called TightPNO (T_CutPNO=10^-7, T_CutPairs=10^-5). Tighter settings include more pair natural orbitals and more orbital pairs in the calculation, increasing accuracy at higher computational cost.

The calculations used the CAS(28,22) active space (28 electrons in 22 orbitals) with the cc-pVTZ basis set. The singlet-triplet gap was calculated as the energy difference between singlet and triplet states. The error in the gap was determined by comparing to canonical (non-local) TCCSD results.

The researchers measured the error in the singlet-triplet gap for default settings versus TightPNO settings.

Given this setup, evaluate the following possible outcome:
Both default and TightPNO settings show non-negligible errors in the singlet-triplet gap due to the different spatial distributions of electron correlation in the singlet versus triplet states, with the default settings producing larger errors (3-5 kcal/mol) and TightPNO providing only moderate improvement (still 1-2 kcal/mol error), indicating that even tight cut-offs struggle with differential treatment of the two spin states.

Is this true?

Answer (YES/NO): NO